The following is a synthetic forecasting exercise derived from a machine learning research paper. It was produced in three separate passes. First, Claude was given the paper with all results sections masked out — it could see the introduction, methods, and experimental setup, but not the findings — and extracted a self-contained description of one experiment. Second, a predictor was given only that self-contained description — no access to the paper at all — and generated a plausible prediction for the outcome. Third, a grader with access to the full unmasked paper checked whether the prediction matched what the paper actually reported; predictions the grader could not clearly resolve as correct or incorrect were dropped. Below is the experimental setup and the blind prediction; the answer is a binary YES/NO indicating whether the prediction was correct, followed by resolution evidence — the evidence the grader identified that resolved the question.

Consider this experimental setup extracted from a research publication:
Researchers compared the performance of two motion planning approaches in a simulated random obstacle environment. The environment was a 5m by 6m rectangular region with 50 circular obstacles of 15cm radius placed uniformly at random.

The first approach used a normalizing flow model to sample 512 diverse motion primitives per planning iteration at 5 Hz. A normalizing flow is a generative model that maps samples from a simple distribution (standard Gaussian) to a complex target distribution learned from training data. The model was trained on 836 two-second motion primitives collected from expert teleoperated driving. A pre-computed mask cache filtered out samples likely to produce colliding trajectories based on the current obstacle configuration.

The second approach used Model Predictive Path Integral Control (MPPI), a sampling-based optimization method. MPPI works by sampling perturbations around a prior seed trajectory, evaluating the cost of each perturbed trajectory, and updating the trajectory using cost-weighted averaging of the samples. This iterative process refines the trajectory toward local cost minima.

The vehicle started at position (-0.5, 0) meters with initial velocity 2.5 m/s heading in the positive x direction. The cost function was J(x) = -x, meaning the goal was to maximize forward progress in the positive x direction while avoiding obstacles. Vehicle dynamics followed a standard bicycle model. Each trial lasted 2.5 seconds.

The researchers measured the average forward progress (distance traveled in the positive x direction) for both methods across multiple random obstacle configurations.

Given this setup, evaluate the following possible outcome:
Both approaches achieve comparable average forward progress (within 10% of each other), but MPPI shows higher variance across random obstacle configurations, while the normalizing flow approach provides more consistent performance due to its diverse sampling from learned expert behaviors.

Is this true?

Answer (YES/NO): YES